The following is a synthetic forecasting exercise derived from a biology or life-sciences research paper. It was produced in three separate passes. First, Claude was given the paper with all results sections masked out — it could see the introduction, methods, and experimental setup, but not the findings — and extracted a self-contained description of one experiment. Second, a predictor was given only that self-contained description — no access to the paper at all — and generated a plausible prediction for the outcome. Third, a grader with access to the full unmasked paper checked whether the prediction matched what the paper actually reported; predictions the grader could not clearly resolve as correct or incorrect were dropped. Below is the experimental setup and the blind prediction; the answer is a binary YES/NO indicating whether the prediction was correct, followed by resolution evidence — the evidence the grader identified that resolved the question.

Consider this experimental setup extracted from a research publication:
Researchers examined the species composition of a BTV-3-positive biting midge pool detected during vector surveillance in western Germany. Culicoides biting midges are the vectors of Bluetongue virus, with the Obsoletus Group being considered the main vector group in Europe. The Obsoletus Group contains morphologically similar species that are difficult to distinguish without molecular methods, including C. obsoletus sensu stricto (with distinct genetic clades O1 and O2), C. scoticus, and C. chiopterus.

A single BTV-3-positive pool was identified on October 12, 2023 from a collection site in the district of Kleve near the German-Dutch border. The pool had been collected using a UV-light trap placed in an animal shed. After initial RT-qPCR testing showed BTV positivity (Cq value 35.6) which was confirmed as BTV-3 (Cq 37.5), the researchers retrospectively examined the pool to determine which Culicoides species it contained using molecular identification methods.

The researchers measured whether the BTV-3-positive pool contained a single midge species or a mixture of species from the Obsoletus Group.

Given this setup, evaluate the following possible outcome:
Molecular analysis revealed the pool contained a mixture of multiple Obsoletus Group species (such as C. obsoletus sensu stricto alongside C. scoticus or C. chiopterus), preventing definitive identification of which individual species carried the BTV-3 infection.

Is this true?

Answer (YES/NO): YES